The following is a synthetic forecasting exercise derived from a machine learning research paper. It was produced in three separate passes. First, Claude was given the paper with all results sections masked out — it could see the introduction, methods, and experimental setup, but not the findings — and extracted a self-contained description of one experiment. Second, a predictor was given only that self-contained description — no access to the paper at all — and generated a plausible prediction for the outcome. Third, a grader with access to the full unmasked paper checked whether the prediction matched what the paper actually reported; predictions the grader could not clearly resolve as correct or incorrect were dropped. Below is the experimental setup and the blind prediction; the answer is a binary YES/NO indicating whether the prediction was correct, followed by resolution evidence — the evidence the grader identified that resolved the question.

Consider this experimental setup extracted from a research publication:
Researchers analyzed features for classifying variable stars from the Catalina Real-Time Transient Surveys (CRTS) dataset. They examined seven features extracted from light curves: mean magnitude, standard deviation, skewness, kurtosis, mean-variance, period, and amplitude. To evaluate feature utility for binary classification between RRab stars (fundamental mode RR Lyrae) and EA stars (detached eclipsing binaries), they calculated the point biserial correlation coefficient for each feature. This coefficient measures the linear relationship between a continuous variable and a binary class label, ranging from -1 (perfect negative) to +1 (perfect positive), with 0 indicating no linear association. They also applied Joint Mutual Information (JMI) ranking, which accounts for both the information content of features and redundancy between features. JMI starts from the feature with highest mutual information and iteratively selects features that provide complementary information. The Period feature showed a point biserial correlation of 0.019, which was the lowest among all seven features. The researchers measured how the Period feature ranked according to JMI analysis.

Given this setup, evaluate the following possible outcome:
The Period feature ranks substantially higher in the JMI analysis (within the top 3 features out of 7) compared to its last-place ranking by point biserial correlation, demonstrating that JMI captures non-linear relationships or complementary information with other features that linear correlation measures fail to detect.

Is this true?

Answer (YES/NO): YES